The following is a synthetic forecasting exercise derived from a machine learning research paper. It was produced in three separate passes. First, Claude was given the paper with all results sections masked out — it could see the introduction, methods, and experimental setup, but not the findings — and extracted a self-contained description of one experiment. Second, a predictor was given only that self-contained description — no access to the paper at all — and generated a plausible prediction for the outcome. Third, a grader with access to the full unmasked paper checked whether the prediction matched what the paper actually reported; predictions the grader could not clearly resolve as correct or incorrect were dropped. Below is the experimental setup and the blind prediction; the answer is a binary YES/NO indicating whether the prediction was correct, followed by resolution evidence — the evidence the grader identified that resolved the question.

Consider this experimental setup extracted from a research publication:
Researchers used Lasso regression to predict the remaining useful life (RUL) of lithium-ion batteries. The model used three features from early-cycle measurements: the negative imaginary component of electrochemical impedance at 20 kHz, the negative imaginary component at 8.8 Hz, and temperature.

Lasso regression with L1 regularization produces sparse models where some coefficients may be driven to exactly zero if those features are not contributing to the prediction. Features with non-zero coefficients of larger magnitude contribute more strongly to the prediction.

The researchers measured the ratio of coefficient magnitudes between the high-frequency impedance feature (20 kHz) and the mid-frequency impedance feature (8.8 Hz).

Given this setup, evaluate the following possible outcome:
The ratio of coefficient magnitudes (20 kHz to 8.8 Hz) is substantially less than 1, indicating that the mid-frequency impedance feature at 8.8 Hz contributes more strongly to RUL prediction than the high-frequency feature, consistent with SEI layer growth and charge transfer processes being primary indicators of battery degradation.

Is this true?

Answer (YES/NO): NO